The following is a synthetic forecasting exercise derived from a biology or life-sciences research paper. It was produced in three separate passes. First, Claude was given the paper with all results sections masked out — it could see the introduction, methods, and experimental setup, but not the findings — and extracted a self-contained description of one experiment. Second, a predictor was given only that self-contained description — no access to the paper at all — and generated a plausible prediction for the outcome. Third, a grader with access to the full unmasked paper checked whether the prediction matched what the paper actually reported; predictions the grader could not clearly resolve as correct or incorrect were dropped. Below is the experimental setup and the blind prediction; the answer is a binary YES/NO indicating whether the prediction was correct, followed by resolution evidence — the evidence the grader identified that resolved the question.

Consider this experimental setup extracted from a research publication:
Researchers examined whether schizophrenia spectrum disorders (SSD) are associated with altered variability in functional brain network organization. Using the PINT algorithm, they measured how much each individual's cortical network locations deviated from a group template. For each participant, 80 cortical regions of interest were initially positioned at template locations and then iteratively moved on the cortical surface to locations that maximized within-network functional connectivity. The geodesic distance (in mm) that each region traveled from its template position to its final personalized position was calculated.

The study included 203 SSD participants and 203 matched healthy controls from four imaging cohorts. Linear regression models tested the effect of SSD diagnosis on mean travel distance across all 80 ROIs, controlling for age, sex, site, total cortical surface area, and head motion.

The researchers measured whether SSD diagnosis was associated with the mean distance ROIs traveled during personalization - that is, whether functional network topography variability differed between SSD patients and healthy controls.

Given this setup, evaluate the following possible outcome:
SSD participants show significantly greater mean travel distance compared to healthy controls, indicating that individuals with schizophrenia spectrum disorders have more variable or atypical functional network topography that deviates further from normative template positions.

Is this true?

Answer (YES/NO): NO